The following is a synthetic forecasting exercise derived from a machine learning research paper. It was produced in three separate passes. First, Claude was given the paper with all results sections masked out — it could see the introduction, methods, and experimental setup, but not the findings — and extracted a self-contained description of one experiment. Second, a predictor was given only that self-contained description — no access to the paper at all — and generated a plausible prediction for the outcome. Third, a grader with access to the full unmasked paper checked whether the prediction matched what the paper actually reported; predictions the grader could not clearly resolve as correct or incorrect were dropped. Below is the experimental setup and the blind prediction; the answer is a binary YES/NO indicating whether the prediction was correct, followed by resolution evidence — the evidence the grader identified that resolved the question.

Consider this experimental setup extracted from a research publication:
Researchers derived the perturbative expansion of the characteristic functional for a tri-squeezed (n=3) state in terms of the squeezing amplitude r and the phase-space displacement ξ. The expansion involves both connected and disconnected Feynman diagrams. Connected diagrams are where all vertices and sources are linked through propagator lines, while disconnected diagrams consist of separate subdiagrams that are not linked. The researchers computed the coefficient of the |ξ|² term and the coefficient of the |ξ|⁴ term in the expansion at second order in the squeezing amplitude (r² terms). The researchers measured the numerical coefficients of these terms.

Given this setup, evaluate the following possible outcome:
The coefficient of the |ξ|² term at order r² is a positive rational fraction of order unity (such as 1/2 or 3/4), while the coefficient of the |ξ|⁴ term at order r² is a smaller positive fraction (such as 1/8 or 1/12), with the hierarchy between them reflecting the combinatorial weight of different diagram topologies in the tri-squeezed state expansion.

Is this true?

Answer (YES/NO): NO